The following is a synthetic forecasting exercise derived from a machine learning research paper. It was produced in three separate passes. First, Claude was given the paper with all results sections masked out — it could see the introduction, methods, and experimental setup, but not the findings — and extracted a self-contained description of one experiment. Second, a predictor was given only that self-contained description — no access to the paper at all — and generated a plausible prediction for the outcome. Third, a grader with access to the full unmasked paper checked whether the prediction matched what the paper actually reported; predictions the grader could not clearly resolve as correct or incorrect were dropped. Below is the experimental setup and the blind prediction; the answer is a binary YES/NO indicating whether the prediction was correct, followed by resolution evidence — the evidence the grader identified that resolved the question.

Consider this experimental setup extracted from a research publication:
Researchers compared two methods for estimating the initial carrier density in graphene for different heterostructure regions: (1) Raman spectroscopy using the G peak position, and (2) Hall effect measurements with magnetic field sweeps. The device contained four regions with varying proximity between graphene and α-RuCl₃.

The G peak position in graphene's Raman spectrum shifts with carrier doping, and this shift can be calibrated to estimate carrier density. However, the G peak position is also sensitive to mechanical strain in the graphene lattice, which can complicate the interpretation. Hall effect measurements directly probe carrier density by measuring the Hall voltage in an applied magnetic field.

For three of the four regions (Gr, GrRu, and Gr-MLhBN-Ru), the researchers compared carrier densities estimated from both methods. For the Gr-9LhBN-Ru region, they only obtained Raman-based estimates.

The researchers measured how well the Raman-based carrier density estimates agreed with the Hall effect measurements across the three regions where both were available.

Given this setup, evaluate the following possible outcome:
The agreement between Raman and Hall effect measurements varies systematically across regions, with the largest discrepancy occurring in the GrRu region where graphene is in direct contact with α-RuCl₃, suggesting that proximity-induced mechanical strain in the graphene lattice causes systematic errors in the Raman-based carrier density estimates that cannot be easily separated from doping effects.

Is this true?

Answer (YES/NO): NO